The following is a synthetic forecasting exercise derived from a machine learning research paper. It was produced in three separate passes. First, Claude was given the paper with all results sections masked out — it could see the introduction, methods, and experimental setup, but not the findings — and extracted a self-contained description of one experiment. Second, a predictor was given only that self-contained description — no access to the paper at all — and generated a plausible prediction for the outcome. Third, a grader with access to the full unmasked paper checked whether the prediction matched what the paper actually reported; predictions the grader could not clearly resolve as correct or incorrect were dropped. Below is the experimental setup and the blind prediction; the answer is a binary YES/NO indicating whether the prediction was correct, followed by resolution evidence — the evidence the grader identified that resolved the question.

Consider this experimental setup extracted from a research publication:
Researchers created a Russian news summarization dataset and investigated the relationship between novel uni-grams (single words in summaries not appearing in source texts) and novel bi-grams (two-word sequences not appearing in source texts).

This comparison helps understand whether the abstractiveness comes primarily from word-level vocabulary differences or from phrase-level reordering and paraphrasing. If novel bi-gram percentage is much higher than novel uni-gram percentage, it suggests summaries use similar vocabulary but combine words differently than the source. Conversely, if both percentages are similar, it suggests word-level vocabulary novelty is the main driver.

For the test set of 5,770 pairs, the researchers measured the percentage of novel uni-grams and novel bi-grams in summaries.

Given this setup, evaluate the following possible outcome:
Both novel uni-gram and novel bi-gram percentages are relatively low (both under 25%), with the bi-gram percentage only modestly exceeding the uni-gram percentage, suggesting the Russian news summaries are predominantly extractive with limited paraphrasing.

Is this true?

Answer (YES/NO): NO